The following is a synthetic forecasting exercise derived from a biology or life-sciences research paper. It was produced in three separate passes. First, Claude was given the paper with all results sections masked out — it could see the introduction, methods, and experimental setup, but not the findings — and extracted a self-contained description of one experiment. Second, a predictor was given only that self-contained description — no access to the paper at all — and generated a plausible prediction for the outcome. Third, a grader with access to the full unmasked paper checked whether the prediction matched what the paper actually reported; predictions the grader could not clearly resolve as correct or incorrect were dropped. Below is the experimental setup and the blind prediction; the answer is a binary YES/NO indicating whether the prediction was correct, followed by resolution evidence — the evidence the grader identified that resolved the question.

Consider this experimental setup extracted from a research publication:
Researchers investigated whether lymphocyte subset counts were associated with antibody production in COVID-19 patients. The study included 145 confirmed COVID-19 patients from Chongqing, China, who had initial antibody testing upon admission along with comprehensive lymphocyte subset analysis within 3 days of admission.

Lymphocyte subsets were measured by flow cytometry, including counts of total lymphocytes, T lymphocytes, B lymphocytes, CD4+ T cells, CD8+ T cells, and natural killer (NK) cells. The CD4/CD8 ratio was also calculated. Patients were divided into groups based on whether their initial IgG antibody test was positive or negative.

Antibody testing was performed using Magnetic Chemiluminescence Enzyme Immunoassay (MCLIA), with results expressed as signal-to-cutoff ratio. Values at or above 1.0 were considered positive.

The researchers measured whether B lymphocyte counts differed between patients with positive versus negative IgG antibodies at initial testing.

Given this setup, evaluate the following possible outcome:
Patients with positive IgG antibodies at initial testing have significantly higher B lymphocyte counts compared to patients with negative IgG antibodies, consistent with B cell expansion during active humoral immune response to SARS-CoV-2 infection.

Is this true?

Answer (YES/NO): NO